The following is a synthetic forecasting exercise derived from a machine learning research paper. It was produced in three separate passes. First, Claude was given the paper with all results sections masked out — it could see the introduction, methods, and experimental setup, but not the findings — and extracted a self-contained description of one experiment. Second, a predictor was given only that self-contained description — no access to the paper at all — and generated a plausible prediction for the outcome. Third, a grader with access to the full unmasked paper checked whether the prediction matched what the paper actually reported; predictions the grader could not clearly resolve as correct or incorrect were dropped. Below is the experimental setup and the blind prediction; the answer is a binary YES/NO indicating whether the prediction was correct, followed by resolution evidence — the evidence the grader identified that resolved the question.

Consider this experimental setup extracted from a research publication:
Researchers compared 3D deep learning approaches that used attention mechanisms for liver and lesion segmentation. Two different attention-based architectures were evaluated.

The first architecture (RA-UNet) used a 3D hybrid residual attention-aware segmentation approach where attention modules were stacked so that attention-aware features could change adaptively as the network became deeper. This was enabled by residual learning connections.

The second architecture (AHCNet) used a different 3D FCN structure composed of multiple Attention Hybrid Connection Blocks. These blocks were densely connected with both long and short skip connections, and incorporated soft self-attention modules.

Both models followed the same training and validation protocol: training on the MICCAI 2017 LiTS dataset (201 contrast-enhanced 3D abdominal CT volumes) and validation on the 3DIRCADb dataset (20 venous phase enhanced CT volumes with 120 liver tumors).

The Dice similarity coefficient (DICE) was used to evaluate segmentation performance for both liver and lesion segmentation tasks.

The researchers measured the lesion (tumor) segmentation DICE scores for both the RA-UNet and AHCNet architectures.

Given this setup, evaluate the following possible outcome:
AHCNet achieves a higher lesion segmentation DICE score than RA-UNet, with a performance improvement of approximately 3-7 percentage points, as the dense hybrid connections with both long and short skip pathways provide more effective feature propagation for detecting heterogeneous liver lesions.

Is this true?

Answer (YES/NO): NO